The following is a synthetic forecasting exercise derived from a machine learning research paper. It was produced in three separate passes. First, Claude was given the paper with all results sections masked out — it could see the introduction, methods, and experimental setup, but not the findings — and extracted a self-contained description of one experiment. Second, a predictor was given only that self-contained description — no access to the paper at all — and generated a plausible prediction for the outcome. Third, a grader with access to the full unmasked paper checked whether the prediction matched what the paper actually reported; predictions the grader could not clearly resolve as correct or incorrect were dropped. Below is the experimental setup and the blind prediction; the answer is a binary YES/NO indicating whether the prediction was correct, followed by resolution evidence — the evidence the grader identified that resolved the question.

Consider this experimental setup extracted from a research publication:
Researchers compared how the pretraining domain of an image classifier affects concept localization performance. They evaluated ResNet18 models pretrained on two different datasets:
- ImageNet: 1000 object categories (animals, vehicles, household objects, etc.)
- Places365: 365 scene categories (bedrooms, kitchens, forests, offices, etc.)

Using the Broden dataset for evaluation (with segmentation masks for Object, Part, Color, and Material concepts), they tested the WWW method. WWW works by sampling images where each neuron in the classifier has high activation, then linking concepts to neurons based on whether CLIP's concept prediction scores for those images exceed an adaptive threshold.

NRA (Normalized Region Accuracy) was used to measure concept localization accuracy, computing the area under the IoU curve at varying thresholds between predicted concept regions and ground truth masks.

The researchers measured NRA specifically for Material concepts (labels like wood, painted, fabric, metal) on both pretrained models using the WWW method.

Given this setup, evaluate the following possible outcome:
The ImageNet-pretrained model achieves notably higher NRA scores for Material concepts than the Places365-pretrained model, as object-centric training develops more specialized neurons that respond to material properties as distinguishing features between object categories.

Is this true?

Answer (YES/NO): NO